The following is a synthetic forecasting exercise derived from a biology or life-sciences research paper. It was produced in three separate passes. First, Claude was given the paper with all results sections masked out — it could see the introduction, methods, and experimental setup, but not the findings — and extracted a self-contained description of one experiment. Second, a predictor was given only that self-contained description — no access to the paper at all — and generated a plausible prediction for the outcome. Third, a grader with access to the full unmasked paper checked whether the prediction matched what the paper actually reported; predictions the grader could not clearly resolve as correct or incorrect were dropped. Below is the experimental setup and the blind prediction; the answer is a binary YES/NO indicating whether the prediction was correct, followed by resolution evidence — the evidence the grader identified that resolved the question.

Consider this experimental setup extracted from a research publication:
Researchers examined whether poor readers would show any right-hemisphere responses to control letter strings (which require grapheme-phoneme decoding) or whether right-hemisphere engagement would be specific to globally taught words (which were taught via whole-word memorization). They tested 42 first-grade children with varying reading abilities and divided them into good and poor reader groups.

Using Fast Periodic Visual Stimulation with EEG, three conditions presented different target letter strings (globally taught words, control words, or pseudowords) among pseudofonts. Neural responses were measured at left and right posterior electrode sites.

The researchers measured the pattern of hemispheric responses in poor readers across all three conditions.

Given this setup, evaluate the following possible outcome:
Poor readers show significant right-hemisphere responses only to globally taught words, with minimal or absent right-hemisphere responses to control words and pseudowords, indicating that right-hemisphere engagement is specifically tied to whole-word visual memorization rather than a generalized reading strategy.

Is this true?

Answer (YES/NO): NO